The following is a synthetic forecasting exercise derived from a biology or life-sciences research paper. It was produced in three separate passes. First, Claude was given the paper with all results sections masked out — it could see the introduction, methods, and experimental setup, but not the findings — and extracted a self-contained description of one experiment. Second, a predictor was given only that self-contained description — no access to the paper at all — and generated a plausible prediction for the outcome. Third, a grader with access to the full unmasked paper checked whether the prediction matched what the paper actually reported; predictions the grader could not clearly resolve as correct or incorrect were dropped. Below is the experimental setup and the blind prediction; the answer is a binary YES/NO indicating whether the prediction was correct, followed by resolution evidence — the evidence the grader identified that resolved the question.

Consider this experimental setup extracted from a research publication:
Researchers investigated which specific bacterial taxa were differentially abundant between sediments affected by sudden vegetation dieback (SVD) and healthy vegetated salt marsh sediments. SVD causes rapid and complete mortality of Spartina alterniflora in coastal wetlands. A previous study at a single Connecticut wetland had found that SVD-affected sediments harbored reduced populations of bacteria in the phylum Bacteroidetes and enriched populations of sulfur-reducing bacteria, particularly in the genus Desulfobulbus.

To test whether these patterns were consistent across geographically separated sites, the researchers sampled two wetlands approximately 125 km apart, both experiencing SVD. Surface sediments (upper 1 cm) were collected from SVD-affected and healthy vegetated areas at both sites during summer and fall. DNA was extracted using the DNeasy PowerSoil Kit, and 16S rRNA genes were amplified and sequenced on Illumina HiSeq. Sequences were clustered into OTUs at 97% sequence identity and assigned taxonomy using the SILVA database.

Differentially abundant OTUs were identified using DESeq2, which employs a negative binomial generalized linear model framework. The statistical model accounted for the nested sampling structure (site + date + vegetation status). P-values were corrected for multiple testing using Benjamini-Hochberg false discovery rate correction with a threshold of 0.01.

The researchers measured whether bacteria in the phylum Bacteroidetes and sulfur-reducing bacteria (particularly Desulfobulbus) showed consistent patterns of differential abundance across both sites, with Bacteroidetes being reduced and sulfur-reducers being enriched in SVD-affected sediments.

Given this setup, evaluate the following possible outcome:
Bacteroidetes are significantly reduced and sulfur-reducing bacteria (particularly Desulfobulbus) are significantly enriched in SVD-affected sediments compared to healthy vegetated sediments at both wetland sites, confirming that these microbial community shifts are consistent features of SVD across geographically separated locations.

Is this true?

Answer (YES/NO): NO